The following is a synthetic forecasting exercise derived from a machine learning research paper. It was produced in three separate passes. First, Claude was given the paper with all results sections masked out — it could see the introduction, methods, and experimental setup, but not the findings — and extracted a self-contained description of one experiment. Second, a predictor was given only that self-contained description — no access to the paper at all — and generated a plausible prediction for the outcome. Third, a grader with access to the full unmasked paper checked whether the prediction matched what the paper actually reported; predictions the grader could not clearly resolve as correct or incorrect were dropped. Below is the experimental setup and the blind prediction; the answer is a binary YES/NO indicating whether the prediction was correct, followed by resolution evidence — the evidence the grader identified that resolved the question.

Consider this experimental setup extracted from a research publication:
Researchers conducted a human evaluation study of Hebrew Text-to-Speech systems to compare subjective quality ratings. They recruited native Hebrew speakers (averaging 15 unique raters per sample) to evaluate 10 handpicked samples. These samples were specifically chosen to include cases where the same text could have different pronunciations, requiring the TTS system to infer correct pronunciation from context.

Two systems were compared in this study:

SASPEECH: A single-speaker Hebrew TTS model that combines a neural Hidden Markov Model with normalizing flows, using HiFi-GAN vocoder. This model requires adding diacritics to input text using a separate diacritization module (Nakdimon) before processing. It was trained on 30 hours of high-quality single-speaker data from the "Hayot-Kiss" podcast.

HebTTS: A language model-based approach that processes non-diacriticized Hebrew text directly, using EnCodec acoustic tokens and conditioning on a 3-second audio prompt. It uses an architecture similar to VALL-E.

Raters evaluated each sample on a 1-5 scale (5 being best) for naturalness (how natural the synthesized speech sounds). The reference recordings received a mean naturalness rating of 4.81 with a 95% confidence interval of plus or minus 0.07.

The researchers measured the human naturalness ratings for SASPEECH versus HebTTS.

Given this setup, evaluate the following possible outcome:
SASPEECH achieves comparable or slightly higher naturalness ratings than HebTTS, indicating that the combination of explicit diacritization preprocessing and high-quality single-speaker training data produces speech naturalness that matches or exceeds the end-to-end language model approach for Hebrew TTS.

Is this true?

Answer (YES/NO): NO